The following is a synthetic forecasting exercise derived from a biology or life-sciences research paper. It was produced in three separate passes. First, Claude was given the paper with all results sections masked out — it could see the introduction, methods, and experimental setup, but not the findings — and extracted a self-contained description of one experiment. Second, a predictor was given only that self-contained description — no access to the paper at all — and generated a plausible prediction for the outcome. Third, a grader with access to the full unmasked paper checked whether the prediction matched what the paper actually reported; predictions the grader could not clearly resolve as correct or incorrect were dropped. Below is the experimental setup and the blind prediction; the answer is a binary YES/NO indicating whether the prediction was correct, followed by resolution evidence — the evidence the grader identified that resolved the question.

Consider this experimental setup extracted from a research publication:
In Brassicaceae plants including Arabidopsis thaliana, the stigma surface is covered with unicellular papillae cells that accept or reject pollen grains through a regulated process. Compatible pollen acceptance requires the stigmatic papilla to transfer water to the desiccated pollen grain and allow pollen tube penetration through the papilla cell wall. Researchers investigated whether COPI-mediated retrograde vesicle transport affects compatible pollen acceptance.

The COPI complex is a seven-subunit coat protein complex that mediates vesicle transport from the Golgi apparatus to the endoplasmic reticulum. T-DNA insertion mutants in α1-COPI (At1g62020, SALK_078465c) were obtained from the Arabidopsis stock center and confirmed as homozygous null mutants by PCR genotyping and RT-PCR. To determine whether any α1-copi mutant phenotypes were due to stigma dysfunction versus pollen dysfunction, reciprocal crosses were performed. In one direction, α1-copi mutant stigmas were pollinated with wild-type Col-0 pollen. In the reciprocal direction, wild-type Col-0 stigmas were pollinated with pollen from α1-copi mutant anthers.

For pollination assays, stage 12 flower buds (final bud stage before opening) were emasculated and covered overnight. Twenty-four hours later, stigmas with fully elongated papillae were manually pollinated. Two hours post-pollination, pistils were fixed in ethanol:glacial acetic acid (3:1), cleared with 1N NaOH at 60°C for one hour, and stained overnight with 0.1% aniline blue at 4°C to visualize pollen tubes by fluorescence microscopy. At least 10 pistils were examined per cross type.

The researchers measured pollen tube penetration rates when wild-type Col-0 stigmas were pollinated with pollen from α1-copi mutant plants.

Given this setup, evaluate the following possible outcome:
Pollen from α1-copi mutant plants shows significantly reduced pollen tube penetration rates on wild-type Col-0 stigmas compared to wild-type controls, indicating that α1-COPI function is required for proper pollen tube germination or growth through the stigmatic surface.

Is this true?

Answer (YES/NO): YES